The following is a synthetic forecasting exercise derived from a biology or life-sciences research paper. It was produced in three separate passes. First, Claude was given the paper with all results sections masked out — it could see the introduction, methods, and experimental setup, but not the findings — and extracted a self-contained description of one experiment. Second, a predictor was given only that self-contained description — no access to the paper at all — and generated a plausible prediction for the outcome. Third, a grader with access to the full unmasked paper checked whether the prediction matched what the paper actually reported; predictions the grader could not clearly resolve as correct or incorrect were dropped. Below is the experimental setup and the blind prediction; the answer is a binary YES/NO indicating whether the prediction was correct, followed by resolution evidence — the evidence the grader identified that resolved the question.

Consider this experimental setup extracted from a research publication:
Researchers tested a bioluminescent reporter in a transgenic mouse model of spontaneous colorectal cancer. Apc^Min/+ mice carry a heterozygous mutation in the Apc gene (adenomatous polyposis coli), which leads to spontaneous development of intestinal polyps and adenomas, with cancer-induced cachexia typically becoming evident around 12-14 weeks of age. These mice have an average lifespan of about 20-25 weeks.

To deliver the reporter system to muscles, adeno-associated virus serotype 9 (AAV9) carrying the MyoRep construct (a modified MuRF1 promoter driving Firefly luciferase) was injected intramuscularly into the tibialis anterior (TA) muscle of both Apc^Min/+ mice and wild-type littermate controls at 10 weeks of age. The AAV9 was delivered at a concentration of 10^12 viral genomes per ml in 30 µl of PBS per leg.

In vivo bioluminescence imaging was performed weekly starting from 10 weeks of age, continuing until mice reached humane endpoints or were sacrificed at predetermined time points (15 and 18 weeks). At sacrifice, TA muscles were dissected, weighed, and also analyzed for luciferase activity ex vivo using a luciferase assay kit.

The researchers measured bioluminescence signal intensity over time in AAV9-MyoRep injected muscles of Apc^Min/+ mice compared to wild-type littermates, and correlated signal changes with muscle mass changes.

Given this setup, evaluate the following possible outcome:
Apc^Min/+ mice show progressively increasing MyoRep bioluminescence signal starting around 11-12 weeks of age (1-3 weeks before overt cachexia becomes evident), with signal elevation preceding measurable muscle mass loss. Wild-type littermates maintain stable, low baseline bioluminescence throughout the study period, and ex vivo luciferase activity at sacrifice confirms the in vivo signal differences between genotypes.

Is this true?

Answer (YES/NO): NO